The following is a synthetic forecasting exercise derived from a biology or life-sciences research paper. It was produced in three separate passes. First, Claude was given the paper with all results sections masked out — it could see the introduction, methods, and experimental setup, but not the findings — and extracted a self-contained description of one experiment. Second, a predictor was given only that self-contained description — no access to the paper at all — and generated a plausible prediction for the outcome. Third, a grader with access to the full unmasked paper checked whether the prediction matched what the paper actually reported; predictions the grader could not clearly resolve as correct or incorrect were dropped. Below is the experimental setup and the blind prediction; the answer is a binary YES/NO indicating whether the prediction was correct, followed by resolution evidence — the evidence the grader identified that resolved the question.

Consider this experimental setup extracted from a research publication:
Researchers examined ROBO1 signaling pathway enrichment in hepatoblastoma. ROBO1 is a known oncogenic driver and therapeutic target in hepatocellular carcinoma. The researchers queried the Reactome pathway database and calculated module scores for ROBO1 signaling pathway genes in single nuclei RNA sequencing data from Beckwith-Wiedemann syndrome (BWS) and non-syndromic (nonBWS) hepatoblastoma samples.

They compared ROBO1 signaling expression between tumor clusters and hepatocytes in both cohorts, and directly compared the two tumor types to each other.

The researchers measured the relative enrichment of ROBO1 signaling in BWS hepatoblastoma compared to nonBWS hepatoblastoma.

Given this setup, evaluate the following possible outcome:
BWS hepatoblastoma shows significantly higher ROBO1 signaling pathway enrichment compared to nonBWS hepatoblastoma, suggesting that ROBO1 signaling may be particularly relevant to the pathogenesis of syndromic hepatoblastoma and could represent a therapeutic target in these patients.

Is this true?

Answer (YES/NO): NO